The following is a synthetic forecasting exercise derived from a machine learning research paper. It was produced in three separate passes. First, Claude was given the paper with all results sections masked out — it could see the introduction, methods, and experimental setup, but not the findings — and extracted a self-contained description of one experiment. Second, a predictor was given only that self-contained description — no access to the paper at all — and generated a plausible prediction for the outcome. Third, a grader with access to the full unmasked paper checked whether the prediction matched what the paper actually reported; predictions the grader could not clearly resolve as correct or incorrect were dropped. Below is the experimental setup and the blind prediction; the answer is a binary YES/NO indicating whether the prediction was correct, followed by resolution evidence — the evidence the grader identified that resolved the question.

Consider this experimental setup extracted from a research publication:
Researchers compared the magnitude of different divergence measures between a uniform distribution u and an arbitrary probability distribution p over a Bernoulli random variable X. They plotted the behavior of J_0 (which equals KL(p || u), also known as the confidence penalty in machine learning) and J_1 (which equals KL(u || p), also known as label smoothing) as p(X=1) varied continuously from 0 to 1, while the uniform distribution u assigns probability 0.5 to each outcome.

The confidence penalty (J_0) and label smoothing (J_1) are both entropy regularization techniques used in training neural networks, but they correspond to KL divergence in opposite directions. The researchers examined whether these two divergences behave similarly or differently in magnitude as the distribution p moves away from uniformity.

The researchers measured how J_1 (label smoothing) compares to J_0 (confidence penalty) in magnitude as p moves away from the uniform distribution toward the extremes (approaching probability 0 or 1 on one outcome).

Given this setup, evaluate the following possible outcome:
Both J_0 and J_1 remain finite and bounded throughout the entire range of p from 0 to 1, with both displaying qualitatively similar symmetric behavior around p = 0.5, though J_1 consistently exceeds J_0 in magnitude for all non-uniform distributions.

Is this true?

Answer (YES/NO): NO